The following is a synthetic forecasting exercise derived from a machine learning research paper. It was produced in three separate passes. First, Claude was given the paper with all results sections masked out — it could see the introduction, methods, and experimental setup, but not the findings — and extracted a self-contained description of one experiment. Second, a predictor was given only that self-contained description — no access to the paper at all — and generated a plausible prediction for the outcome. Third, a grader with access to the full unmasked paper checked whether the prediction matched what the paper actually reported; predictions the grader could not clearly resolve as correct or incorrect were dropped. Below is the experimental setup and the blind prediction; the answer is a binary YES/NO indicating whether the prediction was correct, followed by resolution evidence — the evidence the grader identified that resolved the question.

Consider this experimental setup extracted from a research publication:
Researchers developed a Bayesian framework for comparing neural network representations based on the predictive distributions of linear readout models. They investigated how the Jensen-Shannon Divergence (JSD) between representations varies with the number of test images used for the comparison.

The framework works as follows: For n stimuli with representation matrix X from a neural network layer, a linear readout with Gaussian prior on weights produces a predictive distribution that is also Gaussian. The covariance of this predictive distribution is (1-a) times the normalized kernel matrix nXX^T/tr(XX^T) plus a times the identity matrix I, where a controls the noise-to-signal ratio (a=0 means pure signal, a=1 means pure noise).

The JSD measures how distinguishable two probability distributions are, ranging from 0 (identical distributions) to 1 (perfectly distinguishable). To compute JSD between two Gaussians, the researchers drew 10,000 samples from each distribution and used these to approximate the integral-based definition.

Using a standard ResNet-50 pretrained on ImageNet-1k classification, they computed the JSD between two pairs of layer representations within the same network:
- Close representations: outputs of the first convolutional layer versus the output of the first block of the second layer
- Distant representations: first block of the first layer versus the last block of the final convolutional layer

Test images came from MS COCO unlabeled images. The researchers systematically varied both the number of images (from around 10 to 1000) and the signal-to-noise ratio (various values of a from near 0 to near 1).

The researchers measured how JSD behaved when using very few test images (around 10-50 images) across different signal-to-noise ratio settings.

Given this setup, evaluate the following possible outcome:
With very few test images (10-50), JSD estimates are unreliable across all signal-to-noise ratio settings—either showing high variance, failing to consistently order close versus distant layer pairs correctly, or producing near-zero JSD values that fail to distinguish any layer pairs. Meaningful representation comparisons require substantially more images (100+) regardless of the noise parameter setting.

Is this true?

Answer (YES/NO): YES